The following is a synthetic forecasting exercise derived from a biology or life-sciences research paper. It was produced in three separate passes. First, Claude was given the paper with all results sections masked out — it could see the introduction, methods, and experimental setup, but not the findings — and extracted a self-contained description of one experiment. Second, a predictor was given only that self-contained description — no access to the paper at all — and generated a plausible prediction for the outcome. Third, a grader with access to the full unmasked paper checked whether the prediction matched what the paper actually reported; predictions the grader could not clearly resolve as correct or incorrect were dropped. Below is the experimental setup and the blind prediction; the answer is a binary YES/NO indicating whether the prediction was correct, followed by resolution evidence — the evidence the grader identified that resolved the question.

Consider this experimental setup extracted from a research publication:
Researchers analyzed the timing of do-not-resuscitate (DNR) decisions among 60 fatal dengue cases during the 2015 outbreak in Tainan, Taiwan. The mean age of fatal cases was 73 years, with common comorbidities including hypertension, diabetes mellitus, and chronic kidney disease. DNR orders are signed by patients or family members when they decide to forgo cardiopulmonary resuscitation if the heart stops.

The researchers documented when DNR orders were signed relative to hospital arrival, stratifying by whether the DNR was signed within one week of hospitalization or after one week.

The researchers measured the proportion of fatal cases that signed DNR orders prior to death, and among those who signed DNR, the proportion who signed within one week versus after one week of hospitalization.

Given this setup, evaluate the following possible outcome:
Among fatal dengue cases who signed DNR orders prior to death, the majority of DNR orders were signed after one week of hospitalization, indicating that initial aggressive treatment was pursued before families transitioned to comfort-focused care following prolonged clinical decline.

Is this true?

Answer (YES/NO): NO